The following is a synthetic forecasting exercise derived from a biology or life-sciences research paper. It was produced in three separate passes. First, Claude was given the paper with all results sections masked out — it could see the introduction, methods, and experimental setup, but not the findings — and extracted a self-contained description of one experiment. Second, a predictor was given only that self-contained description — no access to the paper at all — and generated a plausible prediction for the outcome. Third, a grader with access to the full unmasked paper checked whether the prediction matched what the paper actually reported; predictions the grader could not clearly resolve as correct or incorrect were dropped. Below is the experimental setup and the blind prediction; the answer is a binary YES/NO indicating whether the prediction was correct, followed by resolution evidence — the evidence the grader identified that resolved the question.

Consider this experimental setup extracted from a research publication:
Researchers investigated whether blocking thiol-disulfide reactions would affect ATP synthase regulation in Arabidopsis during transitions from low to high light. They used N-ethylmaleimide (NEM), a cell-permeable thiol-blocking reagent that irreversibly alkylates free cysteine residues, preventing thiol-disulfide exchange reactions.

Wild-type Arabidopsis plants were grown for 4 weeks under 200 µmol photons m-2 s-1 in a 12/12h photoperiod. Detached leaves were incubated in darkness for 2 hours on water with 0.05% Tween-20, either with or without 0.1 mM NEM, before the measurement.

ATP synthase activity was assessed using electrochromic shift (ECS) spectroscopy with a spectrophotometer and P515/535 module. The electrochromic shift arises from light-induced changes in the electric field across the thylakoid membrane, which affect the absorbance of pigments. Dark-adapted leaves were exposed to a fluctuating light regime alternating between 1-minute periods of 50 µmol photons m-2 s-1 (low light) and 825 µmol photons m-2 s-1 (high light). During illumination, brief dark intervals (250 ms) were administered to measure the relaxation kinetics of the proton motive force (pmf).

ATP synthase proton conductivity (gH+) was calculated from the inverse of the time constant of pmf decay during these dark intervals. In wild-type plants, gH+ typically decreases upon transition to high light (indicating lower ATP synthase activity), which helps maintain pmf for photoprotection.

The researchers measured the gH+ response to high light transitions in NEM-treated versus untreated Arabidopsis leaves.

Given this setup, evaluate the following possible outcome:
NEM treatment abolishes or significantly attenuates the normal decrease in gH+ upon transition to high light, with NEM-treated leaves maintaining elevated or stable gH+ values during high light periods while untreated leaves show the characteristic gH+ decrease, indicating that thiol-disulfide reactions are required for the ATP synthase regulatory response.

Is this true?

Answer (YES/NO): NO